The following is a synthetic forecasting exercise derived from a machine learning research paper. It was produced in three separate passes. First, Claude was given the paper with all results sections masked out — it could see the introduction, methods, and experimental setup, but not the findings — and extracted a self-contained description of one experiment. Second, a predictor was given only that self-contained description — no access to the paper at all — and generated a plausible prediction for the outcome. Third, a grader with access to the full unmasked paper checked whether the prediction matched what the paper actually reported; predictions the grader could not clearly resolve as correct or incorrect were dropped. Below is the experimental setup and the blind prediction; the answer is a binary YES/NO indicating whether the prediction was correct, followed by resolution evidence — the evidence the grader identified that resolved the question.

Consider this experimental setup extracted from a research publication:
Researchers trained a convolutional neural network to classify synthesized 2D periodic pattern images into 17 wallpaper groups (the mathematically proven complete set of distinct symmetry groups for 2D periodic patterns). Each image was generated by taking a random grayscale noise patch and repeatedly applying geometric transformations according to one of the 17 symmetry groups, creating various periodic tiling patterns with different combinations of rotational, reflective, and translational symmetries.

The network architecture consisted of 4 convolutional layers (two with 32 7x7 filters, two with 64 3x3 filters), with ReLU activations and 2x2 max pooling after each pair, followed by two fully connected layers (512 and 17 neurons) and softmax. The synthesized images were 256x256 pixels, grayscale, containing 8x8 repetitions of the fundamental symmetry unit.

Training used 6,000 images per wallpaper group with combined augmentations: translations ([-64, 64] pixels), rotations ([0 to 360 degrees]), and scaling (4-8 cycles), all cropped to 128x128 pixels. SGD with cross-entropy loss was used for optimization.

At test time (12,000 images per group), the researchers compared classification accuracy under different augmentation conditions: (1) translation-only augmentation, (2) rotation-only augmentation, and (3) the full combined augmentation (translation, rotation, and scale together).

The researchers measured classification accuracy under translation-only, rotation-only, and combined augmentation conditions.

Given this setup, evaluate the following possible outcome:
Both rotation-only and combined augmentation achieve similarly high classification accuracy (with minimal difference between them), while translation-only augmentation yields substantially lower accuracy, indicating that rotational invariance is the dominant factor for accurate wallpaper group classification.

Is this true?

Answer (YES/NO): YES